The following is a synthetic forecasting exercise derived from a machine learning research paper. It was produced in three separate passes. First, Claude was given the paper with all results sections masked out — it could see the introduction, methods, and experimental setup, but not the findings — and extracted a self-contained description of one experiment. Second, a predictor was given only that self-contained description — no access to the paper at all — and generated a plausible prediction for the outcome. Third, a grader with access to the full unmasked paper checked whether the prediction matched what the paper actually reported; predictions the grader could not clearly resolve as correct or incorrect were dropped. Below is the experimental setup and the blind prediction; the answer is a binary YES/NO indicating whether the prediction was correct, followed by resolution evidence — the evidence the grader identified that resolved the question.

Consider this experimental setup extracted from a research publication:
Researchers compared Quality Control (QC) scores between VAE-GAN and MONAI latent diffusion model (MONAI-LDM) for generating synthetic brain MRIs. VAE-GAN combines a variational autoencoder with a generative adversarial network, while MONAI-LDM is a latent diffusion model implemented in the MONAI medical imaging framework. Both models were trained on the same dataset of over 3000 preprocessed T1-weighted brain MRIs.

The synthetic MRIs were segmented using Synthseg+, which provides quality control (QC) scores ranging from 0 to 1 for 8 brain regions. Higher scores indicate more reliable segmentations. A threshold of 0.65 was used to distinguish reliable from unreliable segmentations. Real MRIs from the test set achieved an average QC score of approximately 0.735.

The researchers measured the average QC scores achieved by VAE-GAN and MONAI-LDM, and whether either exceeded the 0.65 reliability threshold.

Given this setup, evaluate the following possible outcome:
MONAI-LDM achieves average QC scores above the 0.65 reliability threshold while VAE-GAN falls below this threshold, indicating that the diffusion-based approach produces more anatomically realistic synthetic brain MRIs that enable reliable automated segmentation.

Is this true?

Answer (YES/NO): NO